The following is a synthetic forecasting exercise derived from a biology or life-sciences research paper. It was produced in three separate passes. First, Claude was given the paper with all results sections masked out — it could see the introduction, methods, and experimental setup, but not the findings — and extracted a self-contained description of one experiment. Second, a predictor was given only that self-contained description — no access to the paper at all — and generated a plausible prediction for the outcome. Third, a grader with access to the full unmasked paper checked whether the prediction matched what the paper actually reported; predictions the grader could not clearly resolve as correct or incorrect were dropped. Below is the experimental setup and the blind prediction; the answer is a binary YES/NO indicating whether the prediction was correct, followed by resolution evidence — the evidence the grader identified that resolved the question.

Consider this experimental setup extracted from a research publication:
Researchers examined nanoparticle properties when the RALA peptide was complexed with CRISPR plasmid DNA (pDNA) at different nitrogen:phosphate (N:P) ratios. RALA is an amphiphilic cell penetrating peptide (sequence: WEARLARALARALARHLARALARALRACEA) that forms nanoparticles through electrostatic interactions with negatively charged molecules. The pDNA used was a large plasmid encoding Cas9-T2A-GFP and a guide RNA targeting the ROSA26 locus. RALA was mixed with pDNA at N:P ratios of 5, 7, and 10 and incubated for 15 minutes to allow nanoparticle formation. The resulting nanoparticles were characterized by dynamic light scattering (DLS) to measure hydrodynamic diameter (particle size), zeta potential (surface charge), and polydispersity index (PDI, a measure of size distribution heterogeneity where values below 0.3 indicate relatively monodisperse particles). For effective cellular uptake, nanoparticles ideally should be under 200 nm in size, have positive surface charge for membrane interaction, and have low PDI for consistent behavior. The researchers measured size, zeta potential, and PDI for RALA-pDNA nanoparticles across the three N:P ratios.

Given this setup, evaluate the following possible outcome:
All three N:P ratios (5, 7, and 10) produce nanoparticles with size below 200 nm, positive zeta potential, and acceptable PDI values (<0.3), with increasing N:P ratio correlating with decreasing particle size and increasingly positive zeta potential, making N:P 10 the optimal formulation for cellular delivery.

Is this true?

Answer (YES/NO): NO